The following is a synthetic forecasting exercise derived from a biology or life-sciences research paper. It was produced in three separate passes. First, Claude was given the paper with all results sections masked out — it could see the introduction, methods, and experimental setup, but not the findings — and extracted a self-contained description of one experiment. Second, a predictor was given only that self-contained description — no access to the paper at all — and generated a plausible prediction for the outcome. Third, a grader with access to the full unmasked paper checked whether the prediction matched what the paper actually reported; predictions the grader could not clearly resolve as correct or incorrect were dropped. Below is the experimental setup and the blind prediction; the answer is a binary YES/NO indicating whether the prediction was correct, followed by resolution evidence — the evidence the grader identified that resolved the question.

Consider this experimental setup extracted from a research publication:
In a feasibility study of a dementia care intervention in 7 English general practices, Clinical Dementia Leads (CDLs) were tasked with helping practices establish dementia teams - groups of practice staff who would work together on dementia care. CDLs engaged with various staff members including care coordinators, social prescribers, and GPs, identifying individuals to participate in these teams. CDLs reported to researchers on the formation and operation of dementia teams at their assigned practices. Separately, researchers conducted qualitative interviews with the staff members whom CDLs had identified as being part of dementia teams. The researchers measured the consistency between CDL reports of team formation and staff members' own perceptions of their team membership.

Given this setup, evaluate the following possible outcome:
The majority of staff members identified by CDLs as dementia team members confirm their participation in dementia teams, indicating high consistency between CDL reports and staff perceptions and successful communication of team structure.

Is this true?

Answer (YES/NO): NO